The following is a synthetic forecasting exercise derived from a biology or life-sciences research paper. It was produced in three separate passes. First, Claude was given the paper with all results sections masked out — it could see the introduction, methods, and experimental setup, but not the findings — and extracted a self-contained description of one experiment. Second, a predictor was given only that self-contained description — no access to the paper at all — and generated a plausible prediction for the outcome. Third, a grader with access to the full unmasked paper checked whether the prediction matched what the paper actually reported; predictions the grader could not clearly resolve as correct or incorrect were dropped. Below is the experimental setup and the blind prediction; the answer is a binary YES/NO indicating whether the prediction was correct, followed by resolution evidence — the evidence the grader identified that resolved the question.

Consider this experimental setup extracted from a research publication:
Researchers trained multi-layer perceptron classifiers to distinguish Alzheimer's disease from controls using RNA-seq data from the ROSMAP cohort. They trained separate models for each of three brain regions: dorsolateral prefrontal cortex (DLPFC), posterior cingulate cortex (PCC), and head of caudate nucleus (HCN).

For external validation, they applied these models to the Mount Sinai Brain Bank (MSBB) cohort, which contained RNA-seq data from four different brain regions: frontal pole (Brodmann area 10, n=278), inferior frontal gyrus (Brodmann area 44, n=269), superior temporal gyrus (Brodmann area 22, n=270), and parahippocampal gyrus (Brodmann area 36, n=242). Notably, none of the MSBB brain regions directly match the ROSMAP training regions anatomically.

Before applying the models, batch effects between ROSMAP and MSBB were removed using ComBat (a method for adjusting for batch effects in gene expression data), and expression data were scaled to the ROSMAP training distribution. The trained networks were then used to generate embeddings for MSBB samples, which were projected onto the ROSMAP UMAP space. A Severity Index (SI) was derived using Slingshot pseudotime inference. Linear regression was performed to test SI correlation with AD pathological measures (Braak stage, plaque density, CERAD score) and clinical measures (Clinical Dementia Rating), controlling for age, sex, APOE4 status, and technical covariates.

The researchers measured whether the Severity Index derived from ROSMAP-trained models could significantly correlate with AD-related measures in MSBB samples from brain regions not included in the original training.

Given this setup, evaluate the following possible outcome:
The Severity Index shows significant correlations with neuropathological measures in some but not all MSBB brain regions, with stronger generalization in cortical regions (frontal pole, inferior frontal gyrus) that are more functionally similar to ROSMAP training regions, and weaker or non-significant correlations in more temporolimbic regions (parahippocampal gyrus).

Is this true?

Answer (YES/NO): NO